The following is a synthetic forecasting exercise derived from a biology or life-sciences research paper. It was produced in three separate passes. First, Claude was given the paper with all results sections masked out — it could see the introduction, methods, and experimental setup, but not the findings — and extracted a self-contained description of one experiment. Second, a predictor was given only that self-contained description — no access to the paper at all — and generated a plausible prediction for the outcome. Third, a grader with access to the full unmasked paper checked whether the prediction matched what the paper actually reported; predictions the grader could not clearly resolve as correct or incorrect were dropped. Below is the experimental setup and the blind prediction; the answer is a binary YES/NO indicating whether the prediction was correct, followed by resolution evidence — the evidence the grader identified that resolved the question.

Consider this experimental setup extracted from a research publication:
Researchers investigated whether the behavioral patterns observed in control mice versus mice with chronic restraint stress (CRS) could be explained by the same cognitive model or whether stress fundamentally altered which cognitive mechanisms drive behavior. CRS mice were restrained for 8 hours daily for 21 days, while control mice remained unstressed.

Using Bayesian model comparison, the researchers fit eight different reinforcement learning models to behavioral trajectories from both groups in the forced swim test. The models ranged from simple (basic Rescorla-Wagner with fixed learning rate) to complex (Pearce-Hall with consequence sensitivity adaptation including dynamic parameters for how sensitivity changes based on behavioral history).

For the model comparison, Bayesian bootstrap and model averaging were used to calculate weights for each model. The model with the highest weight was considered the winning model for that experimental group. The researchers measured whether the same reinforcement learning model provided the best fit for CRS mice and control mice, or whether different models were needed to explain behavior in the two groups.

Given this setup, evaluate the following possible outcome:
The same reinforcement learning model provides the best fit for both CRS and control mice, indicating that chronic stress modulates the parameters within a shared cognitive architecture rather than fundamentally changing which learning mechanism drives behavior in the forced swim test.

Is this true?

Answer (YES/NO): YES